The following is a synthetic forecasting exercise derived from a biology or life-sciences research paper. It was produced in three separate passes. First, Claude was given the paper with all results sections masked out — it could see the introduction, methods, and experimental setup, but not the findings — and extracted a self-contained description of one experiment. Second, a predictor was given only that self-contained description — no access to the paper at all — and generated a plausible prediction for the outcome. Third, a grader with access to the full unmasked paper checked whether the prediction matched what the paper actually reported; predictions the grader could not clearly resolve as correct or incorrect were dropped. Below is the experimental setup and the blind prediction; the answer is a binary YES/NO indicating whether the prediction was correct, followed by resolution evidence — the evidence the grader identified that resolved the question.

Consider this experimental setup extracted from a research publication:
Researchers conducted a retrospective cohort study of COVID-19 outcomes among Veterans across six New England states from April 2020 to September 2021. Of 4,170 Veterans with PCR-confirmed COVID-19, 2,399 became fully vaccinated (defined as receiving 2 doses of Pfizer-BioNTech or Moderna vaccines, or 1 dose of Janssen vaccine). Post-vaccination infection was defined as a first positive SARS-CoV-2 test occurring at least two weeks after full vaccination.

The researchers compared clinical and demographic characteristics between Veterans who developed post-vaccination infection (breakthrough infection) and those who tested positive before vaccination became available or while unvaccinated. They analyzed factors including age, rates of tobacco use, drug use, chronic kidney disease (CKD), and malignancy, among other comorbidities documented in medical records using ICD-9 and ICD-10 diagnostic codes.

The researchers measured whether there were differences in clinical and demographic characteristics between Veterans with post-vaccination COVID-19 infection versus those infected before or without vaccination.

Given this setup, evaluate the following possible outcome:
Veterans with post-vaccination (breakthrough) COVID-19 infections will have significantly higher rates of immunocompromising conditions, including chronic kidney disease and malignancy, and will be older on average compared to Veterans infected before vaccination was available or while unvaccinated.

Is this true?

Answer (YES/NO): YES